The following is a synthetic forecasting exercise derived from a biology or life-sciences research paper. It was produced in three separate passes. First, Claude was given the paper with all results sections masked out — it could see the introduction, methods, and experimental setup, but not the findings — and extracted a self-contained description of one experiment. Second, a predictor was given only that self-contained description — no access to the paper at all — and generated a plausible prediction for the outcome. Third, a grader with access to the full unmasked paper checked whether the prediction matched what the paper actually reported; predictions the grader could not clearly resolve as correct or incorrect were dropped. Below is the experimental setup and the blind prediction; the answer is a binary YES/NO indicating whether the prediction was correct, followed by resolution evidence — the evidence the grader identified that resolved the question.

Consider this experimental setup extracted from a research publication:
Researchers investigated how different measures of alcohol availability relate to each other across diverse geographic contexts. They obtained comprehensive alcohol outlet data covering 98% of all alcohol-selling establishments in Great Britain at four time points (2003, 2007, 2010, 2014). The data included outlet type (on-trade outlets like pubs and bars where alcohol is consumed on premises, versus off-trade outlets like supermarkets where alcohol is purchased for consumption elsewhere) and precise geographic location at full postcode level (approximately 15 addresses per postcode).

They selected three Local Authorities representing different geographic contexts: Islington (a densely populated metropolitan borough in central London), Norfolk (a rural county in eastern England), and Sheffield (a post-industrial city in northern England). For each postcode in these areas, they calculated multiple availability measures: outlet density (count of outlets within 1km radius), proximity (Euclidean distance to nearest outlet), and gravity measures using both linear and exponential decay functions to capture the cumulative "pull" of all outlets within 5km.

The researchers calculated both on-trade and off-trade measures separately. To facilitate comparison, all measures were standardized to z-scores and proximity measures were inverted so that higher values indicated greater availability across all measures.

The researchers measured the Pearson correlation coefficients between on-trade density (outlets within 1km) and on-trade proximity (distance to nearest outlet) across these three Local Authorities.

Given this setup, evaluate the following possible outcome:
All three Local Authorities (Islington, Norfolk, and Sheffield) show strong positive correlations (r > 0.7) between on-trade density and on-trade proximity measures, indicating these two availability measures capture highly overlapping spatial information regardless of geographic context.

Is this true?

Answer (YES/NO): NO